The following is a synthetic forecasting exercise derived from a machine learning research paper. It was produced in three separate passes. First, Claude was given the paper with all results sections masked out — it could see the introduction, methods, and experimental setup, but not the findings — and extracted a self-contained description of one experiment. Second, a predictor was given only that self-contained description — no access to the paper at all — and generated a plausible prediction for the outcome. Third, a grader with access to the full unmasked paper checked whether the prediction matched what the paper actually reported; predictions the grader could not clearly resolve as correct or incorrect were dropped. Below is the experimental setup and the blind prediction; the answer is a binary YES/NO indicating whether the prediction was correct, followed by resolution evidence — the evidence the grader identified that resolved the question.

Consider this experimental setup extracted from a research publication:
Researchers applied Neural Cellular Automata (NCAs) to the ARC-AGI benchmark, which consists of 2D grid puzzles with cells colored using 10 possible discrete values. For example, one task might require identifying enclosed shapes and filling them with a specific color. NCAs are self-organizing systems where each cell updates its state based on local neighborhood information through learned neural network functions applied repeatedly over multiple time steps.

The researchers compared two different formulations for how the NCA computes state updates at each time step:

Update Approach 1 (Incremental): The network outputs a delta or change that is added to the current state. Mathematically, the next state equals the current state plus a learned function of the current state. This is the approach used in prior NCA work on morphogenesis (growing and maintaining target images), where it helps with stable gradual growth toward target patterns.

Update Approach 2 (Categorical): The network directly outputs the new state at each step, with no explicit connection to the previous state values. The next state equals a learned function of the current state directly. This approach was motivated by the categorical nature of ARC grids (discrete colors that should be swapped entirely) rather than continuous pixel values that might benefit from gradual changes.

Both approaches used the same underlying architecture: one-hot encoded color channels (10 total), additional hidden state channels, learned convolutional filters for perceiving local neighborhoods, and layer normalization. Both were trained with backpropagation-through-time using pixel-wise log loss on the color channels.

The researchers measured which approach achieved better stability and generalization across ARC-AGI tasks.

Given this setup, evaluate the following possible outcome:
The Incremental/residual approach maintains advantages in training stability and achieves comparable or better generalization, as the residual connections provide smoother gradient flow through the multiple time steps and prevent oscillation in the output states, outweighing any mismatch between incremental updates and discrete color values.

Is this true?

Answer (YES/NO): NO